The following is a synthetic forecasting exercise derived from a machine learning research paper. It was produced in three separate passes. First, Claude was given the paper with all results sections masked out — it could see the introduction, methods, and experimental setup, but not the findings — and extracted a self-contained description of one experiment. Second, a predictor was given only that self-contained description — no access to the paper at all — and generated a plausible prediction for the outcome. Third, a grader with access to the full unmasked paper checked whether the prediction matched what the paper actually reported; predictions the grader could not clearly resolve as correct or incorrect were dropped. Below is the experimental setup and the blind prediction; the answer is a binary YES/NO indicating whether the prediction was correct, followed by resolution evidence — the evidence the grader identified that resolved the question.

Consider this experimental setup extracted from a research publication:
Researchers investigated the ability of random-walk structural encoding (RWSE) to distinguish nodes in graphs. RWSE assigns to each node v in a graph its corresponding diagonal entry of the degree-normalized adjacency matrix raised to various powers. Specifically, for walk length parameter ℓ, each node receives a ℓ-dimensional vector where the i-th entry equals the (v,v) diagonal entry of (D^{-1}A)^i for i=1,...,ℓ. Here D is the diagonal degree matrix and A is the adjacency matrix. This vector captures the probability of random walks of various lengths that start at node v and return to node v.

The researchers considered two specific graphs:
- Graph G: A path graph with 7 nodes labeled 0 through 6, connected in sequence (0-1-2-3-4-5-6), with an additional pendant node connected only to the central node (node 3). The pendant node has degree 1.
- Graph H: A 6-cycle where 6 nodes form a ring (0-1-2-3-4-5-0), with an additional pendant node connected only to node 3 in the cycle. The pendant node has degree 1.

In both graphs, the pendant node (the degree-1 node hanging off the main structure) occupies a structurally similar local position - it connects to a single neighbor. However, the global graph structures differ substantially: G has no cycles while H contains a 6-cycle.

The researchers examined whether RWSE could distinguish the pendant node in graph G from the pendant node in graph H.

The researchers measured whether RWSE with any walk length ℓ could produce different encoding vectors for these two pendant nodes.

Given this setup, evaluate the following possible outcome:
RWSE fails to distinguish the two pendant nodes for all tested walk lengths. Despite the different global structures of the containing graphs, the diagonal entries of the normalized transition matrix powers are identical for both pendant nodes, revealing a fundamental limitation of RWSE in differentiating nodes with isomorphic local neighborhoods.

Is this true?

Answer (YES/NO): YES